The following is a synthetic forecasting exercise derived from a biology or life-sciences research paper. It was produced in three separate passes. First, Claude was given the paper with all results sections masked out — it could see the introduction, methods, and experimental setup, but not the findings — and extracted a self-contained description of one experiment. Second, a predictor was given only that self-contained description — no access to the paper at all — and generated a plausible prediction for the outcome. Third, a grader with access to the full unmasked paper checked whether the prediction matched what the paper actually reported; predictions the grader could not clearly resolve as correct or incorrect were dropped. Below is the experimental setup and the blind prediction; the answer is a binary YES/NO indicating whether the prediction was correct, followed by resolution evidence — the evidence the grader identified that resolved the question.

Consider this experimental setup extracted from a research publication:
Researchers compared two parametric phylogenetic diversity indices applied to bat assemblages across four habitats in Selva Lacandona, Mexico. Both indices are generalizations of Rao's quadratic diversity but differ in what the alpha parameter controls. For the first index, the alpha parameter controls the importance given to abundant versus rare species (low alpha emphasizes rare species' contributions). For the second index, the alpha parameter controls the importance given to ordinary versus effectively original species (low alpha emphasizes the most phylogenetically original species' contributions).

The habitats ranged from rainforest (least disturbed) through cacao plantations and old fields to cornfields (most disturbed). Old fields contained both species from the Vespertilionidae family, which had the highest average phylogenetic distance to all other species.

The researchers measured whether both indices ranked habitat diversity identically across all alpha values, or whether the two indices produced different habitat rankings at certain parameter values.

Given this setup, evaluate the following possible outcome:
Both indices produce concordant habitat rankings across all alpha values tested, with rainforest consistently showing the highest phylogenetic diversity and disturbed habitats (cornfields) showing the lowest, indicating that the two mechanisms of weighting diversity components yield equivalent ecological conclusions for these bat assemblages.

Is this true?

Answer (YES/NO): NO